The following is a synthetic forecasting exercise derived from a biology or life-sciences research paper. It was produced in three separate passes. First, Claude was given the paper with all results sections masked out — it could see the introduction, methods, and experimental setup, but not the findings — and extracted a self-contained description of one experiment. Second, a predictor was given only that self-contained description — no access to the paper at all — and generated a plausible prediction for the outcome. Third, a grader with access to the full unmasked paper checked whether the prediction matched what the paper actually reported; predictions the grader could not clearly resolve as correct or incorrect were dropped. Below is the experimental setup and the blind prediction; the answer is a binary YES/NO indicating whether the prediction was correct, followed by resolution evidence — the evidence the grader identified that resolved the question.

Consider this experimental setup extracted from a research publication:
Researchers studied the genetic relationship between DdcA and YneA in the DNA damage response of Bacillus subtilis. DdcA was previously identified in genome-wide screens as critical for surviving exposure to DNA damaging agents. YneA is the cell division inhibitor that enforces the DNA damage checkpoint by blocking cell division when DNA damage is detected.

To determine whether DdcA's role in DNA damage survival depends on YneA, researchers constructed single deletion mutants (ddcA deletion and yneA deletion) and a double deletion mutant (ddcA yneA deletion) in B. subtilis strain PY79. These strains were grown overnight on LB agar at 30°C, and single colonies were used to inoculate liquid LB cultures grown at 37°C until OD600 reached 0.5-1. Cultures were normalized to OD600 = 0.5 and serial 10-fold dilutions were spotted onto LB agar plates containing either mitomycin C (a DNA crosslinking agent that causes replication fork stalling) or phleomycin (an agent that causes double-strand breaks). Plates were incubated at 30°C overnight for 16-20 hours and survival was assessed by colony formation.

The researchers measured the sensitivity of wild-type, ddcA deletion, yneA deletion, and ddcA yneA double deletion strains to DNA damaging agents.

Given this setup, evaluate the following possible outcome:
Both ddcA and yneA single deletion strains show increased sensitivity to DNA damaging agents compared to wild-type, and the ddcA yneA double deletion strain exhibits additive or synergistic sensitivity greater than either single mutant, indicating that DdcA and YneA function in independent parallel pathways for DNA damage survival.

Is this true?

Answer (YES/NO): NO